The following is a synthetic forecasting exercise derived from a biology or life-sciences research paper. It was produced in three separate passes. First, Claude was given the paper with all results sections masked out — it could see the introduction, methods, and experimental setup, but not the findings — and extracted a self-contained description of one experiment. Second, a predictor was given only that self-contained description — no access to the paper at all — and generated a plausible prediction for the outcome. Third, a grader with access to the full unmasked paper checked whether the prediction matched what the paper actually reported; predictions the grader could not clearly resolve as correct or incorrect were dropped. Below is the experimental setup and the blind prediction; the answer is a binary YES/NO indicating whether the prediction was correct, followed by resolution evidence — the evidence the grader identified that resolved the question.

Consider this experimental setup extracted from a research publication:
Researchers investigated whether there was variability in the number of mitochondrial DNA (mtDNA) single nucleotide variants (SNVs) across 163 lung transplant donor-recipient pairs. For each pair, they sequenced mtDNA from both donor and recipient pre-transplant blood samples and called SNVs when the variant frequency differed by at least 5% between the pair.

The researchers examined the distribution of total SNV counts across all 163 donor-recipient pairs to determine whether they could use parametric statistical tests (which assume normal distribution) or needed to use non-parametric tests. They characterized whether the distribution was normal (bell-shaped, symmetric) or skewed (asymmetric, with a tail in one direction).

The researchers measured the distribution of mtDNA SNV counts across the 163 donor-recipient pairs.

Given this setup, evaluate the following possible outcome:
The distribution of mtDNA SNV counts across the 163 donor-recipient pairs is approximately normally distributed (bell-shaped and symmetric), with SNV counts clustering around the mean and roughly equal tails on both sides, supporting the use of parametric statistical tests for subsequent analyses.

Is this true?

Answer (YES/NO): NO